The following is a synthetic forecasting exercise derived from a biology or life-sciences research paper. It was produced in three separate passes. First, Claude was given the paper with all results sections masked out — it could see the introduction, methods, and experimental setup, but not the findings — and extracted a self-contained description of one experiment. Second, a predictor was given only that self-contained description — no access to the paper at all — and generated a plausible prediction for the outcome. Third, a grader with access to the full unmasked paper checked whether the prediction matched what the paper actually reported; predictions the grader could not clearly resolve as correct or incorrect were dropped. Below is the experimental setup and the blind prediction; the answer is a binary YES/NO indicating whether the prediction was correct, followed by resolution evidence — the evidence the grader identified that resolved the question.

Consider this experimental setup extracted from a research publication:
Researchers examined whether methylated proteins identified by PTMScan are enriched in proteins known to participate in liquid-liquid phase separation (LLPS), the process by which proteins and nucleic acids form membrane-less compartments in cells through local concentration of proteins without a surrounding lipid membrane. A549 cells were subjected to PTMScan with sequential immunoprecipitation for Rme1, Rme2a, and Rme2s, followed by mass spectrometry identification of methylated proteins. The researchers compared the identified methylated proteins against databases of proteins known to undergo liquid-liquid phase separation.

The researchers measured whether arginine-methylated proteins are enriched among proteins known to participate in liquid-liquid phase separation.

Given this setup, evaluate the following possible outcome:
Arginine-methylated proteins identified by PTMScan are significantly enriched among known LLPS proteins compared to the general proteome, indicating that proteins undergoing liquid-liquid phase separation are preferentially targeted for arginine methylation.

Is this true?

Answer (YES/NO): YES